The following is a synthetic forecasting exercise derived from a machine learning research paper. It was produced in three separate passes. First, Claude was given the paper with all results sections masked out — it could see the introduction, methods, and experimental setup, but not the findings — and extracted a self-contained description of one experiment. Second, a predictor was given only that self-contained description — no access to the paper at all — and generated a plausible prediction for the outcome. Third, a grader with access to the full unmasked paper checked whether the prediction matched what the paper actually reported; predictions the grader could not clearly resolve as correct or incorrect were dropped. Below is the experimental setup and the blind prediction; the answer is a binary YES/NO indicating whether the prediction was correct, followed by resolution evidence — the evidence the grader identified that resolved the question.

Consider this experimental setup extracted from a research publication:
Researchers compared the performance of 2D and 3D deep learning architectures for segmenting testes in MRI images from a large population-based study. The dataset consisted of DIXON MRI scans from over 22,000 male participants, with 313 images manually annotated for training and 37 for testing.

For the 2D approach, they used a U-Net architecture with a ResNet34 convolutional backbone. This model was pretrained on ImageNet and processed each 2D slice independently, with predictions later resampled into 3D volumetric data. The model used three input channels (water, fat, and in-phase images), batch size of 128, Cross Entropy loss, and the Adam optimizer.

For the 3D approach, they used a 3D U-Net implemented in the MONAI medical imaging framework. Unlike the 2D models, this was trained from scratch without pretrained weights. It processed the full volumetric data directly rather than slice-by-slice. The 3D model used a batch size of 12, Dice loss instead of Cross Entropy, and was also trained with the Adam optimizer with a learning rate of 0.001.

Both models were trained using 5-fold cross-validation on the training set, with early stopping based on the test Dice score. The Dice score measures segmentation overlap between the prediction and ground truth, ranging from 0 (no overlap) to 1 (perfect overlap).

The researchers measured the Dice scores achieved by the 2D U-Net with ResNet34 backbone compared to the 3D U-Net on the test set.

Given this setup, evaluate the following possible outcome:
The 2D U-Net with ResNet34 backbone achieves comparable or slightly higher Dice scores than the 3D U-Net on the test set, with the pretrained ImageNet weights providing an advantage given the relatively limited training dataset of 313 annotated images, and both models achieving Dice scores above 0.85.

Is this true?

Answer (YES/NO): NO